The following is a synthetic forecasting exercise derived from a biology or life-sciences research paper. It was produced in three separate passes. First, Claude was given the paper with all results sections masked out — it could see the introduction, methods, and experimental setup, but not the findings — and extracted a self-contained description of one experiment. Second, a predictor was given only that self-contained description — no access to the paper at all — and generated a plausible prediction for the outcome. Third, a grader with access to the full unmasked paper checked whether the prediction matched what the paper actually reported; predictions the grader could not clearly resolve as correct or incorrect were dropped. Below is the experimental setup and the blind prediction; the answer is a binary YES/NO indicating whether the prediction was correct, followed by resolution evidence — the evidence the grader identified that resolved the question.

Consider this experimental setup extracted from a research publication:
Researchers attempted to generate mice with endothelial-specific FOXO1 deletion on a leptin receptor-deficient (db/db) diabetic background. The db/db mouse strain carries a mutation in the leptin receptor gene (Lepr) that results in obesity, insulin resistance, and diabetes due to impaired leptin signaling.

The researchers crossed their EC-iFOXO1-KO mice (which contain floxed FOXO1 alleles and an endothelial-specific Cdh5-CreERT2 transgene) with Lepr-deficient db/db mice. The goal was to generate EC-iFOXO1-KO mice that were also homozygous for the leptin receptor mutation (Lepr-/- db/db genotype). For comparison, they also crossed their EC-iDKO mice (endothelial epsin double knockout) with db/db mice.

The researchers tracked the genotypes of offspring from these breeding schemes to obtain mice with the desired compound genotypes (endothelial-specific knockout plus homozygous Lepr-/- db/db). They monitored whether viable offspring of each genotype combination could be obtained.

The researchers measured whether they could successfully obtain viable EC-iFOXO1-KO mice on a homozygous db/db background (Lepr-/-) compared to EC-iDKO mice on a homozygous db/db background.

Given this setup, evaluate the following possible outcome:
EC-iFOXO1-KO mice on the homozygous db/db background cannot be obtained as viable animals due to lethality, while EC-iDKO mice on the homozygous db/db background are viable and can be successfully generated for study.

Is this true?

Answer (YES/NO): YES